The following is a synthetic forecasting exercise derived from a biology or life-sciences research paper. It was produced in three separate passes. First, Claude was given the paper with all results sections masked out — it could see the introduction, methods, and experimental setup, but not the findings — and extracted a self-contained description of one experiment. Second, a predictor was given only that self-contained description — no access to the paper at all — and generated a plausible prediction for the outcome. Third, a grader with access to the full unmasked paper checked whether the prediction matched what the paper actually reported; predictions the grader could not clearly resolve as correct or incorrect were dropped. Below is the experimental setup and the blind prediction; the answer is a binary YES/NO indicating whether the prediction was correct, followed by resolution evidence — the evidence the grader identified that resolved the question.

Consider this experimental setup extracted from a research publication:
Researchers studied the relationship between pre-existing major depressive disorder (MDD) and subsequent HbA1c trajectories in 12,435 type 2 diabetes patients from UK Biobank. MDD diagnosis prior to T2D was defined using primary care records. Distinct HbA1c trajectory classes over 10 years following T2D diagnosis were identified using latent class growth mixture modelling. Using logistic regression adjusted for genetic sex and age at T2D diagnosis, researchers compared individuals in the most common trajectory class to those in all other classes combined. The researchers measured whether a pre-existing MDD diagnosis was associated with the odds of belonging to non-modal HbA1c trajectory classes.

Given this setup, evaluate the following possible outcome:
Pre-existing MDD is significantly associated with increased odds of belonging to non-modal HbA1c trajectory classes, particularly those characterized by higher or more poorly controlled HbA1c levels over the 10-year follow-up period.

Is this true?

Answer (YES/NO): NO